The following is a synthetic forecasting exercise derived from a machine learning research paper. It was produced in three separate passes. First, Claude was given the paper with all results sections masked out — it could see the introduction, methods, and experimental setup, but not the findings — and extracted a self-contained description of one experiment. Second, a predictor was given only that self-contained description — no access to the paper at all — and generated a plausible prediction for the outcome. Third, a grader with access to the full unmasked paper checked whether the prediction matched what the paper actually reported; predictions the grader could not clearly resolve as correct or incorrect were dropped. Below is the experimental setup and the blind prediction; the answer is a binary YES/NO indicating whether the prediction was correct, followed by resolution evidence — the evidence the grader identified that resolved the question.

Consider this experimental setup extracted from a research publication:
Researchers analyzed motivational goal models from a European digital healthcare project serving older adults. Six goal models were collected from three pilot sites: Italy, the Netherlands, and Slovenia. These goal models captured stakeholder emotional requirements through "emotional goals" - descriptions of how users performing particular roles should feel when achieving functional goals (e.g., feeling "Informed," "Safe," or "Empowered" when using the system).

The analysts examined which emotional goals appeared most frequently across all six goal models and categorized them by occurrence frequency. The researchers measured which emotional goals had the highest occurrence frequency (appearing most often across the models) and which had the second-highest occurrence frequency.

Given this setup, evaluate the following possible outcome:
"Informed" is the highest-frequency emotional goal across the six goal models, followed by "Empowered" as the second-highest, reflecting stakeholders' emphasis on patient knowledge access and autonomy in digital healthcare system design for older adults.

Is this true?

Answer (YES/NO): NO